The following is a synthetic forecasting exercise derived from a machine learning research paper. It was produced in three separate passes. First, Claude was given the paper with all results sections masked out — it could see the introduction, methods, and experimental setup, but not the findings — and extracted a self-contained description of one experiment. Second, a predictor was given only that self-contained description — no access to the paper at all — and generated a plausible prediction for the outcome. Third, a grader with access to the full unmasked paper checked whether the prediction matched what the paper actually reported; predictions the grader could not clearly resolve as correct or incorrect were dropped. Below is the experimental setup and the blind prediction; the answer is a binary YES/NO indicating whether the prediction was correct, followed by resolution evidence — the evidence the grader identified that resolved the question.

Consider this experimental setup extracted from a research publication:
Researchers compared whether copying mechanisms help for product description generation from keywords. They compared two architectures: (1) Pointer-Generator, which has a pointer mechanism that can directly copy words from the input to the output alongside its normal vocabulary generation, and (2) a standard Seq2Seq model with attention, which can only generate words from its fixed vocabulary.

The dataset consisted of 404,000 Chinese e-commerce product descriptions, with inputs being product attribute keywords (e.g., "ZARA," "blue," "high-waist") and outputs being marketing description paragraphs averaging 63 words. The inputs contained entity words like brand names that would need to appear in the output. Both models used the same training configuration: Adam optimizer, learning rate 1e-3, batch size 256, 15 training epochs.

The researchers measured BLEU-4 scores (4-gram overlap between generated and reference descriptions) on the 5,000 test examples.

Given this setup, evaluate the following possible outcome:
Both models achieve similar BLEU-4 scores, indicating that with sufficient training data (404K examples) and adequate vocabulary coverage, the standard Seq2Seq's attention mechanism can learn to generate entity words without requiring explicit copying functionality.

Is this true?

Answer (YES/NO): NO